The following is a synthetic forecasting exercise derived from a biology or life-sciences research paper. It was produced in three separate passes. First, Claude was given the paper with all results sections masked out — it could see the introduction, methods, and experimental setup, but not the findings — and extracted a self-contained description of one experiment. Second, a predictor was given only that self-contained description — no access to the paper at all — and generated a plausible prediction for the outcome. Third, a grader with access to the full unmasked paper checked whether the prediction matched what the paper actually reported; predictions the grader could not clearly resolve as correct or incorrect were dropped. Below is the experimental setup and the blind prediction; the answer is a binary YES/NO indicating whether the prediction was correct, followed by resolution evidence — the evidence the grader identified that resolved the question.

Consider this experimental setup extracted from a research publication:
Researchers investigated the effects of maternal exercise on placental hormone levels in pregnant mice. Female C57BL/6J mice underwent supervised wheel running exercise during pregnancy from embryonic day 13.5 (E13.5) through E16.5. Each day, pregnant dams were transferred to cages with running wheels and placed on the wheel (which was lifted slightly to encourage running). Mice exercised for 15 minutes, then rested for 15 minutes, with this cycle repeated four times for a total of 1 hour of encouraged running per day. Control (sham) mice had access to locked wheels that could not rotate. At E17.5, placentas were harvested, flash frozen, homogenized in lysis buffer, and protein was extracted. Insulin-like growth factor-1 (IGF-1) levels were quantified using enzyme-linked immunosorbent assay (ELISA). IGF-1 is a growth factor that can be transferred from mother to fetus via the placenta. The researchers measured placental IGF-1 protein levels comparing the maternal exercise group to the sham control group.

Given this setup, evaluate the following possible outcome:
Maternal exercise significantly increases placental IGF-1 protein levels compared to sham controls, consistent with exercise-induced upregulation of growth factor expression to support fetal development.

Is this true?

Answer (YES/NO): NO